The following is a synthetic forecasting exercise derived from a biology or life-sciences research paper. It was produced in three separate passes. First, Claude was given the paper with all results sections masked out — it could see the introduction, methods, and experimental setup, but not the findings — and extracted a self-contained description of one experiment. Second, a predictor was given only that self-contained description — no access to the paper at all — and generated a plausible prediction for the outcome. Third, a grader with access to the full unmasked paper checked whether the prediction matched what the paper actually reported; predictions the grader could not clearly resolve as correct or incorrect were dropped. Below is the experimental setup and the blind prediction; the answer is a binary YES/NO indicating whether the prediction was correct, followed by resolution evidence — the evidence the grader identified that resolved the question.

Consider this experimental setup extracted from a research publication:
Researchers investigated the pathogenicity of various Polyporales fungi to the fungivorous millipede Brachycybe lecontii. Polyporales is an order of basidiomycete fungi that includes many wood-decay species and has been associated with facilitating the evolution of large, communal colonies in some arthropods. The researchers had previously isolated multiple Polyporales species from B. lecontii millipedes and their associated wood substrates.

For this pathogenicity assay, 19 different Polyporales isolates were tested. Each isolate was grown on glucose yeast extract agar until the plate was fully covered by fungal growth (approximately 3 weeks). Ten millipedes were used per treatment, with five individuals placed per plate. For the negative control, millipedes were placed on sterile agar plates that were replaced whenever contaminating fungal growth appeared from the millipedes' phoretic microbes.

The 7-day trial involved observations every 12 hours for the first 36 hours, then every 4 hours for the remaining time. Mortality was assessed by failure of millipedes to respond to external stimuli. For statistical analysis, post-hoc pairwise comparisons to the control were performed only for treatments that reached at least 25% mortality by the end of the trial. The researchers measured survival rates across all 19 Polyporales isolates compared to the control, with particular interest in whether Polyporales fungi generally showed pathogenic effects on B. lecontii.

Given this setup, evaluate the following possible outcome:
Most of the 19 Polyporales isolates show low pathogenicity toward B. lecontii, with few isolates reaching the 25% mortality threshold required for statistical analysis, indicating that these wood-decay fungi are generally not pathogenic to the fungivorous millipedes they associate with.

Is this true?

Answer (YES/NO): NO